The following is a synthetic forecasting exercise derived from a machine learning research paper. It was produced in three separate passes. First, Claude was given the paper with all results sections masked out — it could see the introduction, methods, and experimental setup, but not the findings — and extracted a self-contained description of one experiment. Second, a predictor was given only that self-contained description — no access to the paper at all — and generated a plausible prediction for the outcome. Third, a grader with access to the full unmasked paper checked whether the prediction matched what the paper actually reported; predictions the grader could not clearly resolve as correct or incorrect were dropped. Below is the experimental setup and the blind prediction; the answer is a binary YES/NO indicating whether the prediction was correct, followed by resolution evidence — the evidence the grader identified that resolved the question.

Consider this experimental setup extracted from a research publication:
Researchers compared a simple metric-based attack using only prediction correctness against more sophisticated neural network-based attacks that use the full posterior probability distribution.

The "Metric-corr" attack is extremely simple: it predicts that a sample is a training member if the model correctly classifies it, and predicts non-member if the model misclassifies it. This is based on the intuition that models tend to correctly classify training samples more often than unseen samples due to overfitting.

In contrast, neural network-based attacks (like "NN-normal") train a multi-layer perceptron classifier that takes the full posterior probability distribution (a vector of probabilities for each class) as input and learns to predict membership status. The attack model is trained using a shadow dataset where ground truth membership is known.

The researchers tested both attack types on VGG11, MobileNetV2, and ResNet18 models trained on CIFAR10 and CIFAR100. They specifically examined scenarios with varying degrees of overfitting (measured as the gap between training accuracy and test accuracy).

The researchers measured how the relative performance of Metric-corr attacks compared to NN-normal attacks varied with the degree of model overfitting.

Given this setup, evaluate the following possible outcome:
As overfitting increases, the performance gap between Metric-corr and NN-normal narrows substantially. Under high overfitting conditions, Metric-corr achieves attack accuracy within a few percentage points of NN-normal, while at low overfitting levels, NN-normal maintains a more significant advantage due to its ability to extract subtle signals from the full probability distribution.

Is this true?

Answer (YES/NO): NO